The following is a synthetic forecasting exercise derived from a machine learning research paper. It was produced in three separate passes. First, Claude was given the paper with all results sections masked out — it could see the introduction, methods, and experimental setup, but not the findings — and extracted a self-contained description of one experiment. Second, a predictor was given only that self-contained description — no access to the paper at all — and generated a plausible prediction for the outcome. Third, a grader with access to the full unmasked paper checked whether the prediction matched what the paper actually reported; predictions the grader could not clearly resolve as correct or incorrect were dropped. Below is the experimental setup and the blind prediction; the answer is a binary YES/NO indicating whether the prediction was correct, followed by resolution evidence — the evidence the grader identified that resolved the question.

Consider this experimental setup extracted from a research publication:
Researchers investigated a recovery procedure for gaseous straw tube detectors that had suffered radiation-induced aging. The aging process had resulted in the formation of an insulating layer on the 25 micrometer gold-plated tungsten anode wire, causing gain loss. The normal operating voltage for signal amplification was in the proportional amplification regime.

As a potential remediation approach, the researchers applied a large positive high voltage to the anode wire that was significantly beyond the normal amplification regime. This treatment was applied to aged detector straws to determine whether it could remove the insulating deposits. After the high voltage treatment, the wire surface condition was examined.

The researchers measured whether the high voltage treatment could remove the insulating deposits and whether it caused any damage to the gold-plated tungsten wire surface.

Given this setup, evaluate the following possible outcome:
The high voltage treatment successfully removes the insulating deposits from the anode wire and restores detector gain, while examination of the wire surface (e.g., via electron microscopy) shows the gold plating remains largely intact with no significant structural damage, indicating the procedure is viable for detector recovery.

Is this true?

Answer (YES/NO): YES